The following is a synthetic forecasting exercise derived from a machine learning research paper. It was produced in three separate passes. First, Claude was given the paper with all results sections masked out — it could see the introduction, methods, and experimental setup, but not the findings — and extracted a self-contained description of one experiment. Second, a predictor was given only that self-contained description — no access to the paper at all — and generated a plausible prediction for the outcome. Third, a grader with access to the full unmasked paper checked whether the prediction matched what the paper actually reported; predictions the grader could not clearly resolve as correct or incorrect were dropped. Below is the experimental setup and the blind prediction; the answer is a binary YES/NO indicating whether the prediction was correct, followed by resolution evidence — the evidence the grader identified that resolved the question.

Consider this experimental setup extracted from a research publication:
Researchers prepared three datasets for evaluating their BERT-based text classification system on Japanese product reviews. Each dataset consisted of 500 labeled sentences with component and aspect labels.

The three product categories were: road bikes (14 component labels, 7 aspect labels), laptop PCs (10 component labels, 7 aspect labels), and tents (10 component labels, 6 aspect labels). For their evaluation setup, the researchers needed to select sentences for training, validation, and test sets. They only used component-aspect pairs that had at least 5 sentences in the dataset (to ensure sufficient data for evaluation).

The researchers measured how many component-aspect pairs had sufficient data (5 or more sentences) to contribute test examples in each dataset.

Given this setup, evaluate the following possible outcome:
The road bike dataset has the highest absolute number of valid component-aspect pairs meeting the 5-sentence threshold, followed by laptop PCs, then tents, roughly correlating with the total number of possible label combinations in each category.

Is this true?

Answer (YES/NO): YES